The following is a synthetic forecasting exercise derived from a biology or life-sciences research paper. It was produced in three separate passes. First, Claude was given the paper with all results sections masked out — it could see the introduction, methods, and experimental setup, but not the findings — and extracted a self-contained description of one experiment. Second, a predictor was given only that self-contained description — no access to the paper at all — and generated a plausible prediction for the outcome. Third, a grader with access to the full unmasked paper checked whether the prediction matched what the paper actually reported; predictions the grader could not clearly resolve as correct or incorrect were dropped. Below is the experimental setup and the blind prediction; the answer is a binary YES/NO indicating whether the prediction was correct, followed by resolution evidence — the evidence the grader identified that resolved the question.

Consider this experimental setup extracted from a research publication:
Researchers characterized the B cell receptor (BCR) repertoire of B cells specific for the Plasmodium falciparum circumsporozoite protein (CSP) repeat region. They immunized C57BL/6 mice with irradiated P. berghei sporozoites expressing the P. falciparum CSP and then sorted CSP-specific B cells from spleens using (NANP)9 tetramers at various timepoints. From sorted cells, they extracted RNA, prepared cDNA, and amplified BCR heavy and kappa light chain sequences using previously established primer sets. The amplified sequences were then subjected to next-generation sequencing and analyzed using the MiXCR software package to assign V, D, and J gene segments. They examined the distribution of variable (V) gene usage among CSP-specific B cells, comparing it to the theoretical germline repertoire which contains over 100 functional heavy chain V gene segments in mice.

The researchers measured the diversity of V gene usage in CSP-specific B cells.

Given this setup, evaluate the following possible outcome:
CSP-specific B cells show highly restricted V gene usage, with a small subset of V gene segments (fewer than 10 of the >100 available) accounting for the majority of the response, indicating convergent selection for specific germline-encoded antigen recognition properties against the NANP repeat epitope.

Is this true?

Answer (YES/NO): YES